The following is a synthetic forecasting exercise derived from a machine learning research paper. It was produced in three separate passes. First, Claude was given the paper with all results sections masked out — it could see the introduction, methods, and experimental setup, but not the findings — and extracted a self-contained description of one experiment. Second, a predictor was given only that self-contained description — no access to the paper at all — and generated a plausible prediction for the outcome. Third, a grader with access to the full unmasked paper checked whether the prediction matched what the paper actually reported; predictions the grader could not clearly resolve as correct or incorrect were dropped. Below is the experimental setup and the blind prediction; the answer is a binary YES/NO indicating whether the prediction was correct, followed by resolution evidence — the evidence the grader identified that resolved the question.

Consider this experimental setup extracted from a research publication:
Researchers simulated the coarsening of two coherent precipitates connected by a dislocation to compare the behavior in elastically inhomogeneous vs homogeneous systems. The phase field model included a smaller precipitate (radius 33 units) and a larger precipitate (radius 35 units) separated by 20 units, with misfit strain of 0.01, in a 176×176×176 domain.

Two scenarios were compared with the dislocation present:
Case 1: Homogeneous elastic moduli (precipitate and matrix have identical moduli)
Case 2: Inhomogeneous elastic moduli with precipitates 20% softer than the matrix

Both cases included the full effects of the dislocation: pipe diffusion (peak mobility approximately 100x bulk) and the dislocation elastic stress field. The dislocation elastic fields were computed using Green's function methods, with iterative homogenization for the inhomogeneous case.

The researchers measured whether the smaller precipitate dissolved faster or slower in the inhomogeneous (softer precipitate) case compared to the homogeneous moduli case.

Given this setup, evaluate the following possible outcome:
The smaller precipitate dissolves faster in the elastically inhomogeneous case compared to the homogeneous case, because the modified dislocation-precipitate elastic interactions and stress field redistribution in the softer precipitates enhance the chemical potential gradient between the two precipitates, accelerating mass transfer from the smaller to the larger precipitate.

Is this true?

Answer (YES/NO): NO